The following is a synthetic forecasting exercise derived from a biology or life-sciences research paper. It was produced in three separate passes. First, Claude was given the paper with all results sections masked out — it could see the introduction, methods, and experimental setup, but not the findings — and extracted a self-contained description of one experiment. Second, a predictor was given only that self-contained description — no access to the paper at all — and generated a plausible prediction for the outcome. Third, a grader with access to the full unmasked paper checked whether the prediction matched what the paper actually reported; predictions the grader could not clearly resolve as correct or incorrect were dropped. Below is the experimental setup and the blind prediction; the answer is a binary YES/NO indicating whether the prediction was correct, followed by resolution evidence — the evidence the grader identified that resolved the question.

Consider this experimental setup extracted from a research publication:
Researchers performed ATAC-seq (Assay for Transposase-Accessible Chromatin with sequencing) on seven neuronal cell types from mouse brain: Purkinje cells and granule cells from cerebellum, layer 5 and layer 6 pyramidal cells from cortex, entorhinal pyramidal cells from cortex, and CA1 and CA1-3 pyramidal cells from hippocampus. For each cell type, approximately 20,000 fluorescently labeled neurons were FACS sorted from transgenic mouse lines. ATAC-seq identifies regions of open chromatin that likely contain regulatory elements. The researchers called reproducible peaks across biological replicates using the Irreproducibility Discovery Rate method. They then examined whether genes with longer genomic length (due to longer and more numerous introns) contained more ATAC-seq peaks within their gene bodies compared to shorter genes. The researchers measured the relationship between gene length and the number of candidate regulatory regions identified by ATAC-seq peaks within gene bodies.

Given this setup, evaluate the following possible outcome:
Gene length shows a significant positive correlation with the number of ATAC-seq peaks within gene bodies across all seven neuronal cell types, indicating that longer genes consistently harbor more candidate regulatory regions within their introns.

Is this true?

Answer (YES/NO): YES